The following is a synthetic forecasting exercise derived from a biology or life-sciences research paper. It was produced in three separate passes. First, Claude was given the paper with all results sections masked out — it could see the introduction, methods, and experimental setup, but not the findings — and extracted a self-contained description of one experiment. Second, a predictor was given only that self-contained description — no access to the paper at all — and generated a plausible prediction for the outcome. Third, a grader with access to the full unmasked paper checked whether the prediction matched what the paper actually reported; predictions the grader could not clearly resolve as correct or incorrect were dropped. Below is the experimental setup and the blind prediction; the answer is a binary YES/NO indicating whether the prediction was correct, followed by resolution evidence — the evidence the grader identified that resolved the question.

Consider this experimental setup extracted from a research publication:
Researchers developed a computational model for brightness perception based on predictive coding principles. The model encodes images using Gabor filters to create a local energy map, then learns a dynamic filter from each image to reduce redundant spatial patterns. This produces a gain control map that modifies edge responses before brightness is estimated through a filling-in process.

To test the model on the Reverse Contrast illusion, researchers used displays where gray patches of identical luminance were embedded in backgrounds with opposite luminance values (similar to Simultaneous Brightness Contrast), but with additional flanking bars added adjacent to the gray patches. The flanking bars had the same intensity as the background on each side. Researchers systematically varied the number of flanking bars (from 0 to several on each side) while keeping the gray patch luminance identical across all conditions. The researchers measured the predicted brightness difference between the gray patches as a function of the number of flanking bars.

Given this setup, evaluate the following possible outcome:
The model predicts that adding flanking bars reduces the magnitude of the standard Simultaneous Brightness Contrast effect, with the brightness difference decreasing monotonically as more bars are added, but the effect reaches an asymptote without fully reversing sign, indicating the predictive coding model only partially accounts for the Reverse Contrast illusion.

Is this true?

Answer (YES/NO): NO